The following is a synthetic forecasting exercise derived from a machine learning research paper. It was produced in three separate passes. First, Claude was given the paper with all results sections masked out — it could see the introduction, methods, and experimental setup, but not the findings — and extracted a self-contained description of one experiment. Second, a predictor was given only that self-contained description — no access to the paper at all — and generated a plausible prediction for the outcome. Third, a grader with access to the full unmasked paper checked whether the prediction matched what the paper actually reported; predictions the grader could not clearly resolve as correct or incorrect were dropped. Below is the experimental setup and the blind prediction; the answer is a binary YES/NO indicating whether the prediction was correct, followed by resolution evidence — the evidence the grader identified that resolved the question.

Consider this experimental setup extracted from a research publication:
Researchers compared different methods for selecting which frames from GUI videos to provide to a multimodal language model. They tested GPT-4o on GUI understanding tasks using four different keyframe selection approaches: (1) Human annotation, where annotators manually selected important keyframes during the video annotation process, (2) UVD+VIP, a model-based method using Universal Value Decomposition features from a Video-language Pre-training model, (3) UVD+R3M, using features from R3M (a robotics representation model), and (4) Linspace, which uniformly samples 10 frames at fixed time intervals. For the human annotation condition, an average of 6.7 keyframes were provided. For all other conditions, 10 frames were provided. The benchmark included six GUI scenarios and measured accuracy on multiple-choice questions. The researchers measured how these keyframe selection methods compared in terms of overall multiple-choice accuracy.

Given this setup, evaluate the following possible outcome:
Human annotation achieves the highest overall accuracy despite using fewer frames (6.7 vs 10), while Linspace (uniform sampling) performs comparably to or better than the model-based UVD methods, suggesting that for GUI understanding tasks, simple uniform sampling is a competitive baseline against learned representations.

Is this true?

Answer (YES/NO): NO